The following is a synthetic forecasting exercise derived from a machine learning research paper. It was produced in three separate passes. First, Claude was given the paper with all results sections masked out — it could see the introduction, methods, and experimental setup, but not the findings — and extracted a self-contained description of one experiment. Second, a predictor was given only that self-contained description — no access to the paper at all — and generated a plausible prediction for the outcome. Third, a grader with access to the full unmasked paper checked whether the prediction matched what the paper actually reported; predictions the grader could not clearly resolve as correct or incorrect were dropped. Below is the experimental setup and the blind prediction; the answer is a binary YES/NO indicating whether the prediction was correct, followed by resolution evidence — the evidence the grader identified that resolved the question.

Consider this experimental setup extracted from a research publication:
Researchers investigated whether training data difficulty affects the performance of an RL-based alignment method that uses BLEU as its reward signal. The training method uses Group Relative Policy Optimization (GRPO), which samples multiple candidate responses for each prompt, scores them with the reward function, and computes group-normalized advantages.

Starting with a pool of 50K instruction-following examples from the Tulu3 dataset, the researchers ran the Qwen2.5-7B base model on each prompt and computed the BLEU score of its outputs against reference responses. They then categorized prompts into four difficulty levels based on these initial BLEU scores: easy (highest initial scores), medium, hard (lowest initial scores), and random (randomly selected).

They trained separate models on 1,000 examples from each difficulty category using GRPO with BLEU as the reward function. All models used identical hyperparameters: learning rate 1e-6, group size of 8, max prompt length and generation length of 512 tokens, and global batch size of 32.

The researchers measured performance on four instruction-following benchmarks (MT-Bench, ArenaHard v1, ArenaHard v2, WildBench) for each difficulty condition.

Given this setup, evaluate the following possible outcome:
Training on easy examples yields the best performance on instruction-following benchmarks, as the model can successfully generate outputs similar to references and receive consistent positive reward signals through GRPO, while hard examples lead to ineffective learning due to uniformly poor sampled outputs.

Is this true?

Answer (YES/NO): NO